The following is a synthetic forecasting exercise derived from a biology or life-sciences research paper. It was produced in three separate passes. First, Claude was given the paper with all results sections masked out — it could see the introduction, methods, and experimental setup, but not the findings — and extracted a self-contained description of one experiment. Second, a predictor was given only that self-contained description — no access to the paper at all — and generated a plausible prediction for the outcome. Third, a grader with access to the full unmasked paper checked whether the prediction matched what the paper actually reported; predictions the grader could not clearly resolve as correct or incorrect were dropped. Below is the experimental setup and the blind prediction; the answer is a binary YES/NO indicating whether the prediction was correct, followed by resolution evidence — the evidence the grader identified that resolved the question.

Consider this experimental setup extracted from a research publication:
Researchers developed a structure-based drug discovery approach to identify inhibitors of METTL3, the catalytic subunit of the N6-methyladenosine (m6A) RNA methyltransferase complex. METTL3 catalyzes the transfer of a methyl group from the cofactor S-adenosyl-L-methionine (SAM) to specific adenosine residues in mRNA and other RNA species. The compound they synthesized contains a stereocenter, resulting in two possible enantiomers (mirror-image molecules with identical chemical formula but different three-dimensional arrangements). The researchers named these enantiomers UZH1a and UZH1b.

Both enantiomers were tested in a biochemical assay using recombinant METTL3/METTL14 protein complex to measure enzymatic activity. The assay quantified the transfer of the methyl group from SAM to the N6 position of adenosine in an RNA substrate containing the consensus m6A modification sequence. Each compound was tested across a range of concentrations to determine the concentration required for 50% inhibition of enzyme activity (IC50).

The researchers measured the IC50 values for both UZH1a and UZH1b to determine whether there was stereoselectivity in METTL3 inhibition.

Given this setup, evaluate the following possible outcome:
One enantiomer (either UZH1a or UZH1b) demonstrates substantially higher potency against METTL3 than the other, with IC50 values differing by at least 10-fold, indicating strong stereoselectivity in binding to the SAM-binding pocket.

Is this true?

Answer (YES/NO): YES